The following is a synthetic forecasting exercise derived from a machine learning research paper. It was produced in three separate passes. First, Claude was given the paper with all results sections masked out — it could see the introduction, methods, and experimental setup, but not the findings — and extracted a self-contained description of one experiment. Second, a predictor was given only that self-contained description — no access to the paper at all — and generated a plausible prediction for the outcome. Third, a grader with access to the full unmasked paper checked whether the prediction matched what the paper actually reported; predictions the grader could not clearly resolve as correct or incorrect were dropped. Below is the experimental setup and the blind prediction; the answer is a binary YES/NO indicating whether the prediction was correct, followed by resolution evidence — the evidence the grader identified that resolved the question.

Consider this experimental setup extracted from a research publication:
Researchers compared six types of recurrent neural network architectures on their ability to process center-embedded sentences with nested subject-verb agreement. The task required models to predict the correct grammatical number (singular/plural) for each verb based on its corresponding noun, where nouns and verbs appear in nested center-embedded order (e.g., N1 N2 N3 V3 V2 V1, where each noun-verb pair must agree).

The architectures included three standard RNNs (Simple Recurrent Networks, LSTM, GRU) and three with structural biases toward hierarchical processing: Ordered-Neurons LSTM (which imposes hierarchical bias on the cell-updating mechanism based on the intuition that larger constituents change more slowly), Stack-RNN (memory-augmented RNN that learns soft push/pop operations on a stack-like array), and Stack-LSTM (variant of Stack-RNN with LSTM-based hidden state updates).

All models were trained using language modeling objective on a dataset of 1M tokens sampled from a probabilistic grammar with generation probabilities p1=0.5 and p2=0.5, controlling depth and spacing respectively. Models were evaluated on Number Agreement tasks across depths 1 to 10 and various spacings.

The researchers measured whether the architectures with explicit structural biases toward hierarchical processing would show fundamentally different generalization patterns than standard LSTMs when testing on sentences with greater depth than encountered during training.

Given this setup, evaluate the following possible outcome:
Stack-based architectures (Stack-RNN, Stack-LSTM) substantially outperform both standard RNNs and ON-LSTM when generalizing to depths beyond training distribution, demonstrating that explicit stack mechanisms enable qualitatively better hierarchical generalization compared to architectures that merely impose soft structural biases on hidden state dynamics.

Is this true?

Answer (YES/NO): NO